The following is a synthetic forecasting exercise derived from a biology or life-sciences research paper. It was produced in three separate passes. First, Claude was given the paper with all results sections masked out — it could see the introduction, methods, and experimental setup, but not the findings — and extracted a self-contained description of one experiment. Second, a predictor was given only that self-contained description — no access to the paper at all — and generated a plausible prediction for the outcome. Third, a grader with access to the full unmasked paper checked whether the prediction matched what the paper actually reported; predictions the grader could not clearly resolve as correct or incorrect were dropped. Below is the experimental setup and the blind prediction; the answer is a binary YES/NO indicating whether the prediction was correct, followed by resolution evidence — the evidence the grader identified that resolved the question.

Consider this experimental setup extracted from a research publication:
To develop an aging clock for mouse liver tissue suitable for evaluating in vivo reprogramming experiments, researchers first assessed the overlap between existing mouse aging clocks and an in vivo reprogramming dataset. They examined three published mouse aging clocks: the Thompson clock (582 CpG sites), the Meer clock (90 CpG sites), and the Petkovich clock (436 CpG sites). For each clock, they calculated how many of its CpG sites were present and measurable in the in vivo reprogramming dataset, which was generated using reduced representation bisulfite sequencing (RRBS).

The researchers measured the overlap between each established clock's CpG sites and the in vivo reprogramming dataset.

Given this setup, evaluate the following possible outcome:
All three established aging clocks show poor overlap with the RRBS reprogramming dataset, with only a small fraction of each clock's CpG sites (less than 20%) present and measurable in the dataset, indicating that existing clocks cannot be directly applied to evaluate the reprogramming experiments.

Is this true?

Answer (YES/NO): YES